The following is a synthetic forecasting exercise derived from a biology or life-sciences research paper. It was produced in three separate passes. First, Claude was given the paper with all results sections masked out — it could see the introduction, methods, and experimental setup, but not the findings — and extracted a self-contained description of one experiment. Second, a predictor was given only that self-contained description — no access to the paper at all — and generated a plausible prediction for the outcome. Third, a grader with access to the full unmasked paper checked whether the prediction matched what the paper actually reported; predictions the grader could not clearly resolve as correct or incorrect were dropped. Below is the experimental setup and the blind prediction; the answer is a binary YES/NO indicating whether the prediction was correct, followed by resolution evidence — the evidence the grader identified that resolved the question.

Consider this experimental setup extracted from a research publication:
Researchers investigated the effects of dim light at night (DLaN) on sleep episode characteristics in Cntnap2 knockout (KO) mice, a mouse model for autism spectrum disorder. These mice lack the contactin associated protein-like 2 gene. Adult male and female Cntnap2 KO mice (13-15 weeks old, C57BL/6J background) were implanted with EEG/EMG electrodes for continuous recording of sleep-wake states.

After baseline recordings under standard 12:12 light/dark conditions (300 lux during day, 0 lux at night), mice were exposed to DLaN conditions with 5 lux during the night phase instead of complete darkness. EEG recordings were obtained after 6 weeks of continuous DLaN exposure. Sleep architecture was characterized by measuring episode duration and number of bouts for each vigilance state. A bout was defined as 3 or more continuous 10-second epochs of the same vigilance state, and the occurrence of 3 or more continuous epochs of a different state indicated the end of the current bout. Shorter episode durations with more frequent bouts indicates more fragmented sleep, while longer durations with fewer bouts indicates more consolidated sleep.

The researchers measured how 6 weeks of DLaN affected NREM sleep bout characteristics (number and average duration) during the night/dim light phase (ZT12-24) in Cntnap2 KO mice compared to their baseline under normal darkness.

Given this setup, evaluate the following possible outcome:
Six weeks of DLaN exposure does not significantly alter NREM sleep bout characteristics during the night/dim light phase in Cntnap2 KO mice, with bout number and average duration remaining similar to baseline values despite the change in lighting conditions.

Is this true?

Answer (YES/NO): NO